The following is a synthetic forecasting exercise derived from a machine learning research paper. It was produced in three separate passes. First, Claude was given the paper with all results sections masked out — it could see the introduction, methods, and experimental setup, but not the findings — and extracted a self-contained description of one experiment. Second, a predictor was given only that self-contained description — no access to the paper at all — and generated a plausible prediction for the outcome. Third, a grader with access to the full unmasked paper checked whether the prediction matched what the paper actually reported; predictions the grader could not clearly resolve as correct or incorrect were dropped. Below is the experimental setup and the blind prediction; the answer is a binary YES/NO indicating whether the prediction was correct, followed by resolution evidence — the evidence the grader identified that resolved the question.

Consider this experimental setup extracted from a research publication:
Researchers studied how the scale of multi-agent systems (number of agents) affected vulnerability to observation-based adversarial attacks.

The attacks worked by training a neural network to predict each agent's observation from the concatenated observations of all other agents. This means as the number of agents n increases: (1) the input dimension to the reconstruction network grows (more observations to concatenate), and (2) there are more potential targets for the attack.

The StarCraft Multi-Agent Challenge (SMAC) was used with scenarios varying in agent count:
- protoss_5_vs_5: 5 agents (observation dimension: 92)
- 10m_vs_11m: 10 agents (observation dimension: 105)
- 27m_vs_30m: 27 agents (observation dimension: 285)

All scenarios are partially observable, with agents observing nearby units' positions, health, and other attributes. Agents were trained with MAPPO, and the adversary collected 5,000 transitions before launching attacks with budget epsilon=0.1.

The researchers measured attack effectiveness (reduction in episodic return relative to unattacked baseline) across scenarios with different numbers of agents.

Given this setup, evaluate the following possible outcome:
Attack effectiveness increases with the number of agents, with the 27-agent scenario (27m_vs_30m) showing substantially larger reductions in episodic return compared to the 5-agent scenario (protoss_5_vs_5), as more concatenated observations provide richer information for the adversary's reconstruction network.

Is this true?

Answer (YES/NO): NO